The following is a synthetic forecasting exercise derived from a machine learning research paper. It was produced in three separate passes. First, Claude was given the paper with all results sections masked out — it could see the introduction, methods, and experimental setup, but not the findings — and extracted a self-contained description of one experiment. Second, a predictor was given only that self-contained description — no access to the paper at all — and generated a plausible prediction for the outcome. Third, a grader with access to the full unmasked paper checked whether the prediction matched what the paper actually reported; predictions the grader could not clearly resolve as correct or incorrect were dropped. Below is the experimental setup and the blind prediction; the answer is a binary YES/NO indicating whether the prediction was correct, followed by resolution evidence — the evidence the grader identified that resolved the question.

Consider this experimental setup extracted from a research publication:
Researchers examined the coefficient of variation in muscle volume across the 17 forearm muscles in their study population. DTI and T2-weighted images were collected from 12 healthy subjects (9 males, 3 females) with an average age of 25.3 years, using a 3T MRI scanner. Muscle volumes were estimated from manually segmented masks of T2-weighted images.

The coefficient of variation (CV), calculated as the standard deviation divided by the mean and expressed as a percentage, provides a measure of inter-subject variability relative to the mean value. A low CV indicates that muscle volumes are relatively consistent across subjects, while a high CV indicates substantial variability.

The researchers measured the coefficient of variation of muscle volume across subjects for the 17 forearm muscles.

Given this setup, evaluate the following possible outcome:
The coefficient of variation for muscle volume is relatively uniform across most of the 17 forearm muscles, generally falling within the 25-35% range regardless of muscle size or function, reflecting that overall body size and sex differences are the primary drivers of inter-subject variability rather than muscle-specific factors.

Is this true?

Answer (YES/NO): NO